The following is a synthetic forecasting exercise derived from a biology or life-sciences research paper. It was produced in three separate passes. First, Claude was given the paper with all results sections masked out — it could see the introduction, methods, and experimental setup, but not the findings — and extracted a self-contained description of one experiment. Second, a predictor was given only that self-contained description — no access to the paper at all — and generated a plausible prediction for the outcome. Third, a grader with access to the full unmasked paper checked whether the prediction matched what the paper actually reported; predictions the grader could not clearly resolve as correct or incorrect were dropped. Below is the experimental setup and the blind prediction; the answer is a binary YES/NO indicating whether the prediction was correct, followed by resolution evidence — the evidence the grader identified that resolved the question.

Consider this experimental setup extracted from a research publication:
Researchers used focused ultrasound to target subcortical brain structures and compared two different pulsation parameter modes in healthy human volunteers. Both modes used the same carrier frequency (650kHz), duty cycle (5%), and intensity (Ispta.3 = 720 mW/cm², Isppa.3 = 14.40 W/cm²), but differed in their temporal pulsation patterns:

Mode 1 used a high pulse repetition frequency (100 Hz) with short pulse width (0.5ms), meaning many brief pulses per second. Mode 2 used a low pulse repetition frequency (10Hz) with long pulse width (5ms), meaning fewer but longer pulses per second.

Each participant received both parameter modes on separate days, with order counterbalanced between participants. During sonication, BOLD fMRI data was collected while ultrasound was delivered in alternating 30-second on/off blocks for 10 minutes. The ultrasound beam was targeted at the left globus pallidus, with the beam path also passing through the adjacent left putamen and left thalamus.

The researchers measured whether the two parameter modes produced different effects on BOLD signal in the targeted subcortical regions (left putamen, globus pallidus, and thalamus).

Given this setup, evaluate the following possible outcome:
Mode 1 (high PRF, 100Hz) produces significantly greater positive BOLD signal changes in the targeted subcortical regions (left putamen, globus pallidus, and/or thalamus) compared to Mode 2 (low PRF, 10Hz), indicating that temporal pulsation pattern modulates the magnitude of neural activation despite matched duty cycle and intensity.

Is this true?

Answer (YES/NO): NO